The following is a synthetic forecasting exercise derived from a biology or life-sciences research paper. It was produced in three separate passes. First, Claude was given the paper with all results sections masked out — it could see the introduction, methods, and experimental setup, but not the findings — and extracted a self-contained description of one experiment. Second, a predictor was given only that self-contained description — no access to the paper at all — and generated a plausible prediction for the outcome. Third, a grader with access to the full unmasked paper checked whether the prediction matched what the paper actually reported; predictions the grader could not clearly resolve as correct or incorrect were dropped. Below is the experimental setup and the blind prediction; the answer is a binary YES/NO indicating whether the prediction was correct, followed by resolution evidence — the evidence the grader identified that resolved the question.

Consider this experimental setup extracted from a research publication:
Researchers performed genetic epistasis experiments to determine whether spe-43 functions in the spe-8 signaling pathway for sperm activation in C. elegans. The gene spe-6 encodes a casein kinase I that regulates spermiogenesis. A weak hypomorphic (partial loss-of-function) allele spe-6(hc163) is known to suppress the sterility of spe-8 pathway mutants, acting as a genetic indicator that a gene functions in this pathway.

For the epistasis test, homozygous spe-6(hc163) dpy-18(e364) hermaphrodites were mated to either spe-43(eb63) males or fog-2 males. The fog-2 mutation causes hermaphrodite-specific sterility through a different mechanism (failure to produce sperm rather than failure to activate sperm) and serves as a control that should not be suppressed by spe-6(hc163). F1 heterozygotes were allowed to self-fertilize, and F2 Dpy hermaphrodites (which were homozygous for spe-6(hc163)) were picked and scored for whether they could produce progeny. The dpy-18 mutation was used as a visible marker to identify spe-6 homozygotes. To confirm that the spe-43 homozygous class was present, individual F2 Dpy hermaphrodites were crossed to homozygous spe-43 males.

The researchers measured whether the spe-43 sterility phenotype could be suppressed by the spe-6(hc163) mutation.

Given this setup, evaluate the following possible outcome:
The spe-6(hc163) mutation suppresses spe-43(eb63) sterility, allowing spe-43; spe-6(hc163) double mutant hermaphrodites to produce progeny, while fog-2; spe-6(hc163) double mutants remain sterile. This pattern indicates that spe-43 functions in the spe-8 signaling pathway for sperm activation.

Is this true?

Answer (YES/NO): YES